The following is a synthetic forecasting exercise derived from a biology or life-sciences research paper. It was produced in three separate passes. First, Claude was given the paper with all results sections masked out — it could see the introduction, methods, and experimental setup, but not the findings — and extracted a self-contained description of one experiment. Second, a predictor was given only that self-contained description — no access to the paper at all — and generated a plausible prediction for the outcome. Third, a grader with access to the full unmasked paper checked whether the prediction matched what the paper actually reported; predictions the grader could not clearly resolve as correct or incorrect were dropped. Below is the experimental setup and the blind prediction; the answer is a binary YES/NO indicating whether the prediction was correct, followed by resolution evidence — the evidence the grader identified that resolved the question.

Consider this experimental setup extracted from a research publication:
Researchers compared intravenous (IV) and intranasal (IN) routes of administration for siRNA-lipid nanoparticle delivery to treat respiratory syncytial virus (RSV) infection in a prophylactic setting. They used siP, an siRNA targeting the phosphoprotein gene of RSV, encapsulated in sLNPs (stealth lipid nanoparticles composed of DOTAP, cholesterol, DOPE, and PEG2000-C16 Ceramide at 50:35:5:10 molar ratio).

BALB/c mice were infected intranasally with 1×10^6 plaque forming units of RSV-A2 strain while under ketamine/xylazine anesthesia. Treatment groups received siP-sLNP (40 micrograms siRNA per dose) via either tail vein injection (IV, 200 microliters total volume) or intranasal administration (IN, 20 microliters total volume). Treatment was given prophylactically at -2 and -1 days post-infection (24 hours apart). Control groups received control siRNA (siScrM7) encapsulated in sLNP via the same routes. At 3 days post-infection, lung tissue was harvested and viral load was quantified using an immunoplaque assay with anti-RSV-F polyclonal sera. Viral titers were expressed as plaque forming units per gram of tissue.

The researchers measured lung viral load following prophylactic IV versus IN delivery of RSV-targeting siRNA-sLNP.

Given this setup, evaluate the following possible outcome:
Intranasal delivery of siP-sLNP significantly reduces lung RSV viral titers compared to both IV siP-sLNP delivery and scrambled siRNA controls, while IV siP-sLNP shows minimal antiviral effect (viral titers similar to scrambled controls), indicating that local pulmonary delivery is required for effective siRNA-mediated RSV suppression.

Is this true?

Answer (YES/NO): NO